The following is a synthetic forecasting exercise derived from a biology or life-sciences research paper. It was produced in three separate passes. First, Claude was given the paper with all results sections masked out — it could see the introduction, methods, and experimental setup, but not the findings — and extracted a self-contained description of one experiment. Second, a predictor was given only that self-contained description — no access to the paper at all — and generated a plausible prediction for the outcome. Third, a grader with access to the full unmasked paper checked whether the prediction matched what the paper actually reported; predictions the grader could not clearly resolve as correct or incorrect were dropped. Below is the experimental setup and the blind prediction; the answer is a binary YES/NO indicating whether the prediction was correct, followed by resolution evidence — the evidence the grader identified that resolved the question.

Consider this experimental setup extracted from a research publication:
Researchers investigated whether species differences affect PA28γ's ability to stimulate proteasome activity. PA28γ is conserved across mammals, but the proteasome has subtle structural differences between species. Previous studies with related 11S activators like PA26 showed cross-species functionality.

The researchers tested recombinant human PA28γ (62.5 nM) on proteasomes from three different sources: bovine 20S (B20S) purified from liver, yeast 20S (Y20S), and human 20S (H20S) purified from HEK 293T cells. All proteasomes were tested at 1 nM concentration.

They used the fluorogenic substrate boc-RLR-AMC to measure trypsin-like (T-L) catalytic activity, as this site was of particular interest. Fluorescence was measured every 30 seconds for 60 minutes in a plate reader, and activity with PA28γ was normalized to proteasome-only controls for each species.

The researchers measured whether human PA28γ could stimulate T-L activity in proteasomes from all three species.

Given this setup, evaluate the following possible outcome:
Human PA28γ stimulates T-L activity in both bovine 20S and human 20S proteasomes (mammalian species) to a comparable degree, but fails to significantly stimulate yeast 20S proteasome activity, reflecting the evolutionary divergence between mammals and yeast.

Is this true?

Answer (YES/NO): NO